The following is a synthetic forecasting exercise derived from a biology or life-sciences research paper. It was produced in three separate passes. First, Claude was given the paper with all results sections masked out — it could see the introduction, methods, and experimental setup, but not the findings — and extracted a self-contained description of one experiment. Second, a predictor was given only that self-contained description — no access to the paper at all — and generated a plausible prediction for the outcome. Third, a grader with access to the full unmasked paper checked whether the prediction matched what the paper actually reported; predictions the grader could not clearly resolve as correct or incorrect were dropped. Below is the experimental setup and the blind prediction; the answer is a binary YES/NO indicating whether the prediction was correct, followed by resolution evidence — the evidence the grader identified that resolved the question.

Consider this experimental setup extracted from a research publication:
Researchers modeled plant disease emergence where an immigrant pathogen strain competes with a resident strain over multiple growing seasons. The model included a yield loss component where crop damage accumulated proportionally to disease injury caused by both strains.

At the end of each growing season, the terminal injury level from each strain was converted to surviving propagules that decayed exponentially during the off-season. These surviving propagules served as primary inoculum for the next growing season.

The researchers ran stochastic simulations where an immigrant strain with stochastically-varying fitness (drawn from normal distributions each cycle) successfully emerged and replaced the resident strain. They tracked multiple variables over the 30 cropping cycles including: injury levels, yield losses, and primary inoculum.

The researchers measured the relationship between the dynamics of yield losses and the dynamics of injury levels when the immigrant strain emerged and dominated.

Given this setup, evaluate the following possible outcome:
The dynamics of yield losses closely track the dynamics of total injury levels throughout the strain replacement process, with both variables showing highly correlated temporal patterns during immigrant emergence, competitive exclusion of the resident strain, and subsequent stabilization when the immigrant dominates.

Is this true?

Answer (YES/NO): YES